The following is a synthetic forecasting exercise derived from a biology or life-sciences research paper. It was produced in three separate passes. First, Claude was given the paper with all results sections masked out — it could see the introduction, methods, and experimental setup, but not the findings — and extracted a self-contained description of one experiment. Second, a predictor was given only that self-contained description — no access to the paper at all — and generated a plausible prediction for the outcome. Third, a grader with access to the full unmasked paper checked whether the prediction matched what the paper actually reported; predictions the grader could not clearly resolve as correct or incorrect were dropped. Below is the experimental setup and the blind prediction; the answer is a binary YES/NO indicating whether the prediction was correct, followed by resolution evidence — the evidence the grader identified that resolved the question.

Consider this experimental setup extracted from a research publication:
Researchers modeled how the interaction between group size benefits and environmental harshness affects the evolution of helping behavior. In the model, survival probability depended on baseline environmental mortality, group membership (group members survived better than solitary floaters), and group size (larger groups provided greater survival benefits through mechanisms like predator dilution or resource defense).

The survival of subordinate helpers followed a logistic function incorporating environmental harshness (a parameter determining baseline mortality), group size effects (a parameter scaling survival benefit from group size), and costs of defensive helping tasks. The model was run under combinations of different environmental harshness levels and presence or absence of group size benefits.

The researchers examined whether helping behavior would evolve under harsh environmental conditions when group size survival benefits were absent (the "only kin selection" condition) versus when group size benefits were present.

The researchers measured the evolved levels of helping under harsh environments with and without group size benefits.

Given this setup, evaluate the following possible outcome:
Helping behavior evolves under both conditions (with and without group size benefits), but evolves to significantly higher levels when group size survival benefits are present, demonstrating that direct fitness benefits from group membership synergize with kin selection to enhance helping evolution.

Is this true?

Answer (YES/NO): NO